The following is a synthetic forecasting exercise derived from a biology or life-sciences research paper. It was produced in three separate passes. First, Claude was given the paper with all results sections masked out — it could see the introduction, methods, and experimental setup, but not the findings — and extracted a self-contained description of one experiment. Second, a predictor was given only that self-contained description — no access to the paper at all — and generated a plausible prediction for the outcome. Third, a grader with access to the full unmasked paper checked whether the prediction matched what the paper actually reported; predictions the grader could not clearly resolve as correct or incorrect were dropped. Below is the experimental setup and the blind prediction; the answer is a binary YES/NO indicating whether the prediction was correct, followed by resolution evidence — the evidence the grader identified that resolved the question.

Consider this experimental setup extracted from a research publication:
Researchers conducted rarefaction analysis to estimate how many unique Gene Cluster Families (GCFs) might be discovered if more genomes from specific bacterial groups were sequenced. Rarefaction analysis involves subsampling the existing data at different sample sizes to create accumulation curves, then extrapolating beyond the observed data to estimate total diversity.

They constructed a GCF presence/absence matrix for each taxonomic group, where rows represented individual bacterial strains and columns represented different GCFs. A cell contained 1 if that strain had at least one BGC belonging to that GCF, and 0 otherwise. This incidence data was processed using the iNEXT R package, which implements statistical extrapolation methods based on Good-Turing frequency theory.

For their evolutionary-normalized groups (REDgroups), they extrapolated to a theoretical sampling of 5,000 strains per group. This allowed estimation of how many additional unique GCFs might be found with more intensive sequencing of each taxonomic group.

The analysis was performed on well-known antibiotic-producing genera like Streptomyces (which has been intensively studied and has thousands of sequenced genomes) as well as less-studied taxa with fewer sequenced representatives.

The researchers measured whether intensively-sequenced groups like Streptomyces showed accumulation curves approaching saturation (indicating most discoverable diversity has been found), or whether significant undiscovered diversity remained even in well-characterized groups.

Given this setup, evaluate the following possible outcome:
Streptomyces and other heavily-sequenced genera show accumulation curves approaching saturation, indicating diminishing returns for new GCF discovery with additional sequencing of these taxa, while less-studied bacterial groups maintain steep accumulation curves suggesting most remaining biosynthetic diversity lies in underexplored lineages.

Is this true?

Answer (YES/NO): NO